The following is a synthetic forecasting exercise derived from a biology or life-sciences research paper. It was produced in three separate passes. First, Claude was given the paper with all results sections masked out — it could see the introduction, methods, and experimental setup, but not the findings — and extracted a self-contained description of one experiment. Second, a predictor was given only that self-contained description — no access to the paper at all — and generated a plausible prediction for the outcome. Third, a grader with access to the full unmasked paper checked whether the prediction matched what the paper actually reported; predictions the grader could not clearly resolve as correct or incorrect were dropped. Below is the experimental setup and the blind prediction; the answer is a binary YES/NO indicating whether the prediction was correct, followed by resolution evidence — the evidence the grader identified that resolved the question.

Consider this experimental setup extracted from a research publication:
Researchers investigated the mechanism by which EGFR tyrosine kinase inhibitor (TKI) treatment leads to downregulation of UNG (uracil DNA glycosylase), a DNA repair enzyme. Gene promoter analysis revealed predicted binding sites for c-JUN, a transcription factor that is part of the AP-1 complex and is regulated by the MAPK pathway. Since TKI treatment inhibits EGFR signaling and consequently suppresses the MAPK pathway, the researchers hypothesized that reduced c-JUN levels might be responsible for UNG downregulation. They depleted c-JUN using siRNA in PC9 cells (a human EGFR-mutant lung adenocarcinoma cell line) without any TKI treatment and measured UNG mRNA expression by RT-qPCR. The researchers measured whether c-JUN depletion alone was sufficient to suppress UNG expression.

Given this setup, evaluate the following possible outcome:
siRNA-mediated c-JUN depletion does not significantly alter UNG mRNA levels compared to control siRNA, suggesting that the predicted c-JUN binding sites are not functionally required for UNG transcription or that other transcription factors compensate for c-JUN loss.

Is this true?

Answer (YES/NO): NO